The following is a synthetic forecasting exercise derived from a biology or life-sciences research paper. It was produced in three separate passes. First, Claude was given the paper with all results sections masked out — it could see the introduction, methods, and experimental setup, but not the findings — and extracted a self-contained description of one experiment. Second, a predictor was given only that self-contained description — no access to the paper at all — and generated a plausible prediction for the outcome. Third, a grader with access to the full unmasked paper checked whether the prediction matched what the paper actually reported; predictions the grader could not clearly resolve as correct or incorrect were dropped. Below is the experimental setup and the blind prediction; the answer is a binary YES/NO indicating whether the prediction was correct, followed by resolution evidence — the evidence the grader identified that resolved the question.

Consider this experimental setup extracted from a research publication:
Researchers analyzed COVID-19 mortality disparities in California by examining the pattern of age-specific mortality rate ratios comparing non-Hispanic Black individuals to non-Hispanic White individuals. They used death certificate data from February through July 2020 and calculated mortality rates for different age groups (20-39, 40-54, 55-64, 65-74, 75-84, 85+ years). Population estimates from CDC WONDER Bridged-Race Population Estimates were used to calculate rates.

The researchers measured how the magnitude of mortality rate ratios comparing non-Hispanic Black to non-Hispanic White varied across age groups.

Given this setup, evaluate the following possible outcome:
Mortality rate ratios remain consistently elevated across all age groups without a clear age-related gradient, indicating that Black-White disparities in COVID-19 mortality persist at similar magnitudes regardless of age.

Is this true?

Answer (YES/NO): NO